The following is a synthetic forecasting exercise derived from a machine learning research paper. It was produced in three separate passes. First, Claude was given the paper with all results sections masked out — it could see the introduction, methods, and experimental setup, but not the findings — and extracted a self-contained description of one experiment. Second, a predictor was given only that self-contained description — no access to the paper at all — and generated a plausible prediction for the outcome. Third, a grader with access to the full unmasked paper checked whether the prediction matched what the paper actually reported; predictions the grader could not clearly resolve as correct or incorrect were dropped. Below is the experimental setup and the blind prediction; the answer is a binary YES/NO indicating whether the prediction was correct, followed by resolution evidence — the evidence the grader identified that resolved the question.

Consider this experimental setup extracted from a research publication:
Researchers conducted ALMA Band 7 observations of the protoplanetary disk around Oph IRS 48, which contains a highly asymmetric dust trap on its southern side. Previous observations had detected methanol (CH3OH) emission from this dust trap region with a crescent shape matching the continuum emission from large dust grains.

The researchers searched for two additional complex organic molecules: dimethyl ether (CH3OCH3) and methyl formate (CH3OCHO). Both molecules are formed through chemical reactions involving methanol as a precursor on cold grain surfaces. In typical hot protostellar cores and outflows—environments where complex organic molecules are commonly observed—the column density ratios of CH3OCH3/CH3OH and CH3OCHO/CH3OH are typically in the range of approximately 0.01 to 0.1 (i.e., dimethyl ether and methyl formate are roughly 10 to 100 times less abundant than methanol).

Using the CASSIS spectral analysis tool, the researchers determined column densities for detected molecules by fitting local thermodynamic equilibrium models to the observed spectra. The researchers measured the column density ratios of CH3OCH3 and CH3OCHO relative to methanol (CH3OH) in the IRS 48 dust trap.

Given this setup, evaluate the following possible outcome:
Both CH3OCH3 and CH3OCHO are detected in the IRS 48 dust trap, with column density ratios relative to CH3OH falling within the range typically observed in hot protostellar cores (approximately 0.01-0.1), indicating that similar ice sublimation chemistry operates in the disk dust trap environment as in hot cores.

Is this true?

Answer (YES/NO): NO